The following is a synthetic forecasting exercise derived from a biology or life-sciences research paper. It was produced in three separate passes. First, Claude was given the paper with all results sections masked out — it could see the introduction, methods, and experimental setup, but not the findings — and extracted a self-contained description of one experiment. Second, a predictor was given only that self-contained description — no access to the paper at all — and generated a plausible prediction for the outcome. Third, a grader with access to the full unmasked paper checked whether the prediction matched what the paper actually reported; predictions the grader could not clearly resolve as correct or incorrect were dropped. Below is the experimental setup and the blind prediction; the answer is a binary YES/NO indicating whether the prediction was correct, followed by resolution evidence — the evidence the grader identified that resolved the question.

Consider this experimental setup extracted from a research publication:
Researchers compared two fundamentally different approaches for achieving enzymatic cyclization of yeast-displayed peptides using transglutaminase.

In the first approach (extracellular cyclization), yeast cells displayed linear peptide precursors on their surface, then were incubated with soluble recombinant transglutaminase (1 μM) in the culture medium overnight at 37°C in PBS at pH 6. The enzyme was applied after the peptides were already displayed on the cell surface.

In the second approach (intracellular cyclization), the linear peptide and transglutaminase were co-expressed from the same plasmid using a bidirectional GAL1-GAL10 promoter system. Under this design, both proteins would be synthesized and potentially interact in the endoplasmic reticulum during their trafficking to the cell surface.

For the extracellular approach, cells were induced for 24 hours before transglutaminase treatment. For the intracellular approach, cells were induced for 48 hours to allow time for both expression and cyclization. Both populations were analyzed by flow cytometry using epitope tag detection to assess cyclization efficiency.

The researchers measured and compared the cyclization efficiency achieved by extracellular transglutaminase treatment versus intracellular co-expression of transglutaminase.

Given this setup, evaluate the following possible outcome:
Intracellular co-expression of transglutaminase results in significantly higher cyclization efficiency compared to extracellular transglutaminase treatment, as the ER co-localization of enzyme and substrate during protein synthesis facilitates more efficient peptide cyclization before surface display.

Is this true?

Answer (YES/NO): NO